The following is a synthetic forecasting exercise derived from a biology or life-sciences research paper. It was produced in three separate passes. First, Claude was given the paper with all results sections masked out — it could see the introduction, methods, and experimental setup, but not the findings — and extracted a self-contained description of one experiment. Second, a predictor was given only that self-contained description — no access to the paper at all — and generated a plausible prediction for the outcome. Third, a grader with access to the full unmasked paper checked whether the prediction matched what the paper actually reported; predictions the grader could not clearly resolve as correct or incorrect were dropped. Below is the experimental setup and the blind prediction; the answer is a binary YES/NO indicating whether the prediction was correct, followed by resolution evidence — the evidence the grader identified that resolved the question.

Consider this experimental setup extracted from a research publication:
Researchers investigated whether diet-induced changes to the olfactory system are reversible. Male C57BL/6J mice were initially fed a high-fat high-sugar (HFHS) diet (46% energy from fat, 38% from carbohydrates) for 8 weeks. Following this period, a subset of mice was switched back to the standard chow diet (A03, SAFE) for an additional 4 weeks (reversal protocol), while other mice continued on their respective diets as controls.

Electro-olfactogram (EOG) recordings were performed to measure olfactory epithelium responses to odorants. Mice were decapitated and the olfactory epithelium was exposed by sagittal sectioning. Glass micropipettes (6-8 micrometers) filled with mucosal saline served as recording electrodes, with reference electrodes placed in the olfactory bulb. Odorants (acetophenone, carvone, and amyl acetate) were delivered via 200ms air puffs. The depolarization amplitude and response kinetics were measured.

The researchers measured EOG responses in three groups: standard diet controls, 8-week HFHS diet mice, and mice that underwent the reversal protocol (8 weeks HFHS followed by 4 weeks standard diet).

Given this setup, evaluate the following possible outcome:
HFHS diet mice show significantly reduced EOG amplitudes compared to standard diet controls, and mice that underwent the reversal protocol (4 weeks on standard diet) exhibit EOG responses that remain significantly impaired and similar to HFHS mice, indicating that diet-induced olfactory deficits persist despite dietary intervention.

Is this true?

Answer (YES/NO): NO